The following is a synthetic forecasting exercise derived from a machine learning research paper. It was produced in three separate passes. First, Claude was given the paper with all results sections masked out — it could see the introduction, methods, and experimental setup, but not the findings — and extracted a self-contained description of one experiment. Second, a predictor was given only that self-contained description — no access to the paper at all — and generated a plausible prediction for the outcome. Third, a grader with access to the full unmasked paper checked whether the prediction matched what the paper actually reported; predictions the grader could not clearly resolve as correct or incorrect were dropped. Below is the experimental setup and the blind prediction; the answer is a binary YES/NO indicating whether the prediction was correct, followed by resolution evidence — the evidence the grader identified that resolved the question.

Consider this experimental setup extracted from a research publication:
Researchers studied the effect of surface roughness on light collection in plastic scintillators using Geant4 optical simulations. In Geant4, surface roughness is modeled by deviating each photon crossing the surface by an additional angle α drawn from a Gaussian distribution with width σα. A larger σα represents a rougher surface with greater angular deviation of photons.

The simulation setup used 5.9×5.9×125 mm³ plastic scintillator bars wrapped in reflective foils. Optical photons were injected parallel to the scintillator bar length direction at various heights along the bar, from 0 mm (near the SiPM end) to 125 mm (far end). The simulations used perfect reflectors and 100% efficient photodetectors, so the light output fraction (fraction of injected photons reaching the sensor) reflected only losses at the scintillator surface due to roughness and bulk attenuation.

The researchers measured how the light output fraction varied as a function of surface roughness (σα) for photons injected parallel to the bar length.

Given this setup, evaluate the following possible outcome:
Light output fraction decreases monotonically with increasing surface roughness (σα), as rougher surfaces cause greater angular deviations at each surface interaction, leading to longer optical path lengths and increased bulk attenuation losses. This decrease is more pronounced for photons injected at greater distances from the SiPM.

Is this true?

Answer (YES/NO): NO